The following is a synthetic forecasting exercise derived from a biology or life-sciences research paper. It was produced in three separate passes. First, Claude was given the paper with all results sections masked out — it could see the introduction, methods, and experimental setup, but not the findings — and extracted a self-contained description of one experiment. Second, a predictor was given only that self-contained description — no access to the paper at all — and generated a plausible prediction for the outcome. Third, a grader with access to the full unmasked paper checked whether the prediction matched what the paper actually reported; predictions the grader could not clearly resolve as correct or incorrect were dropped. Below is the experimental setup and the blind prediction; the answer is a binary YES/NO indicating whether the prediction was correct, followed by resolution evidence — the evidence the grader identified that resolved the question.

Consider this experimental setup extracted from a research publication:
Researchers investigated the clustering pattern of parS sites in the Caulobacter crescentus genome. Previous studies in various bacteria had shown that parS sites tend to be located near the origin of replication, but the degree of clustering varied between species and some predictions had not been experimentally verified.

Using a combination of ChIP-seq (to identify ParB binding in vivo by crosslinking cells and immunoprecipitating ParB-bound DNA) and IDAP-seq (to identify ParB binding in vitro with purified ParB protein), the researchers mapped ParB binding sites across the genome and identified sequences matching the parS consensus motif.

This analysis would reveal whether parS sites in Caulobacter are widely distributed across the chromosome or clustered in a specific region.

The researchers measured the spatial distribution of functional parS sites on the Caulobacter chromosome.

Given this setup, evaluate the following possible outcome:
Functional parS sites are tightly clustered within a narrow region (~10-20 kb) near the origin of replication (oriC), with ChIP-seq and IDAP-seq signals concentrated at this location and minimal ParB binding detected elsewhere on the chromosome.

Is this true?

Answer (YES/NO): YES